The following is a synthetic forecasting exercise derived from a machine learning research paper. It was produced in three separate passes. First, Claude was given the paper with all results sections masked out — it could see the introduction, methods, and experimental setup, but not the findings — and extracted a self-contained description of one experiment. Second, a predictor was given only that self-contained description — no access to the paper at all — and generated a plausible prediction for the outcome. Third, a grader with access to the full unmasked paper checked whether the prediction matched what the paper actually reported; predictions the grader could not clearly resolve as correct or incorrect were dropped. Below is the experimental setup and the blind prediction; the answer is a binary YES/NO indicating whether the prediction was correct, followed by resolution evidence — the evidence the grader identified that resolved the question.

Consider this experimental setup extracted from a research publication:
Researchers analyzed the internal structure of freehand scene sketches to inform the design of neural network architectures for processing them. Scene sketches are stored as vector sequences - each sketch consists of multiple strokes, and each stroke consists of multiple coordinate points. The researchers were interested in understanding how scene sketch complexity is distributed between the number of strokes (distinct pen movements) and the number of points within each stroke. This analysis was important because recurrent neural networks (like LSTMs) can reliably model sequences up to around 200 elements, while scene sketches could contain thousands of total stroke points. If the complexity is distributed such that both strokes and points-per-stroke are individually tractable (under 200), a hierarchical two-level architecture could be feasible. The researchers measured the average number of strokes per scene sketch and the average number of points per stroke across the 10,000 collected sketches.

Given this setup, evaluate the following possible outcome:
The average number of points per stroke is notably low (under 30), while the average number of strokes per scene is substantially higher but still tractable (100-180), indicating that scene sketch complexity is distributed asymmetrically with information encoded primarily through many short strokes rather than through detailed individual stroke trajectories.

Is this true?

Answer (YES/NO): NO